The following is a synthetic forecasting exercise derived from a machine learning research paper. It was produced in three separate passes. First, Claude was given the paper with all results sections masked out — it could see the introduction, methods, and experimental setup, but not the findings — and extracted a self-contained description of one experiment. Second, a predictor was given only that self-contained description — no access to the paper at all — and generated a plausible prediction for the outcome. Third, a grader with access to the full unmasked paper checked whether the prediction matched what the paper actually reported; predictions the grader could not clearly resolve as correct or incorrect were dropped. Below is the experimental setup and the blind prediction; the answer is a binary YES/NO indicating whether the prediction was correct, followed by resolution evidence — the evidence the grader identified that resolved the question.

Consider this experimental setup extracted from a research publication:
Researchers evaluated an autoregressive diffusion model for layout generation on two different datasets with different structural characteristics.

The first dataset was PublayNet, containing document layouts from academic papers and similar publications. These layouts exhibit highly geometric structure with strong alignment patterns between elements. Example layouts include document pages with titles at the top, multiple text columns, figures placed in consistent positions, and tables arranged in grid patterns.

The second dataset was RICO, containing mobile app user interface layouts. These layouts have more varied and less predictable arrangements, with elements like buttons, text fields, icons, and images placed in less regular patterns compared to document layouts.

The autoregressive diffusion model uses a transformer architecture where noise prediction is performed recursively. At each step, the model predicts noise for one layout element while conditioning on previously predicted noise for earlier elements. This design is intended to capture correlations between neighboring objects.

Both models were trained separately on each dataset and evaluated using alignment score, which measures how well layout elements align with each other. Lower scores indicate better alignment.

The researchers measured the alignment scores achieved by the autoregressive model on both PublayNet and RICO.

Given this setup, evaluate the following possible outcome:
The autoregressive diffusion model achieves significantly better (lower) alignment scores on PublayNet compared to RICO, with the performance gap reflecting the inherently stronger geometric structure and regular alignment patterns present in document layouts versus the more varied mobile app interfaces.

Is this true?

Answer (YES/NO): YES